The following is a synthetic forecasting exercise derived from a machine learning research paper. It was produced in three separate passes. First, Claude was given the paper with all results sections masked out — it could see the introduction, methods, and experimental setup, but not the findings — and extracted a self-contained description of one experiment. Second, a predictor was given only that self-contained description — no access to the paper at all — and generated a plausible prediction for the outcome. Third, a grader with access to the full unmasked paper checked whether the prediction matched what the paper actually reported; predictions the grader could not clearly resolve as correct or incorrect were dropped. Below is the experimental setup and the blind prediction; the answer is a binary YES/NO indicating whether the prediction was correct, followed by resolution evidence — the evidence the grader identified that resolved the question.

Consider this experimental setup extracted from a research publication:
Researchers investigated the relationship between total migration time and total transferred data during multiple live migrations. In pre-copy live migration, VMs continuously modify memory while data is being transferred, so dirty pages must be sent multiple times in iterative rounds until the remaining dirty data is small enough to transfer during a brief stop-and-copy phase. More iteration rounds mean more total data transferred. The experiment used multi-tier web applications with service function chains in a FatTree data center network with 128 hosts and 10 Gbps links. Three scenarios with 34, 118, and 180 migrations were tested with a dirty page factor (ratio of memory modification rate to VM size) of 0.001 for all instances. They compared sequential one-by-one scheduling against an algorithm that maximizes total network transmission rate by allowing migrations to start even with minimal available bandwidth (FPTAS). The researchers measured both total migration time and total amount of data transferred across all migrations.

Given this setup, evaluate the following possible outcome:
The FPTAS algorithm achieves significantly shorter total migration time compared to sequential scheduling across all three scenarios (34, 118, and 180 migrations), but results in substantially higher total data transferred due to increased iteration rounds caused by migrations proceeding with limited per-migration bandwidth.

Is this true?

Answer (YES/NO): NO